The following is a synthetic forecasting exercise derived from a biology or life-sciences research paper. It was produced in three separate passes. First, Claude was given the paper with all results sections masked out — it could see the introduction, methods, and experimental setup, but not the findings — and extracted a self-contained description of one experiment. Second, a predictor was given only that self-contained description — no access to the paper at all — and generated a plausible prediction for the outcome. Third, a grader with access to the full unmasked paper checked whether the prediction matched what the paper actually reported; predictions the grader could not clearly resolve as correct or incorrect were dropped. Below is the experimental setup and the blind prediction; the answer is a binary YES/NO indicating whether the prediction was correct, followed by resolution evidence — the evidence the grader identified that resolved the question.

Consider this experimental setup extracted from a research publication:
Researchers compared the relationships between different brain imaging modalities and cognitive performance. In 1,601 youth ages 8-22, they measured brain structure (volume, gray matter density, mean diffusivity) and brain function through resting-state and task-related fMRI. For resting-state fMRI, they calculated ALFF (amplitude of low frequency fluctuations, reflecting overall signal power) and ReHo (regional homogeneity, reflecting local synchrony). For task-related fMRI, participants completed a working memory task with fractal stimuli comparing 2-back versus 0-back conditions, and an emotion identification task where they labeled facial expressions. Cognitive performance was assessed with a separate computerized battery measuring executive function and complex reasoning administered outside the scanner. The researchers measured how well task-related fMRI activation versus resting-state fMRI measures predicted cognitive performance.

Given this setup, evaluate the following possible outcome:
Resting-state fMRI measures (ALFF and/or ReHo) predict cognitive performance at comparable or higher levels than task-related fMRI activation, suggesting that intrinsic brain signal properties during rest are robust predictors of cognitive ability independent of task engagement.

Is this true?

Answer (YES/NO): NO